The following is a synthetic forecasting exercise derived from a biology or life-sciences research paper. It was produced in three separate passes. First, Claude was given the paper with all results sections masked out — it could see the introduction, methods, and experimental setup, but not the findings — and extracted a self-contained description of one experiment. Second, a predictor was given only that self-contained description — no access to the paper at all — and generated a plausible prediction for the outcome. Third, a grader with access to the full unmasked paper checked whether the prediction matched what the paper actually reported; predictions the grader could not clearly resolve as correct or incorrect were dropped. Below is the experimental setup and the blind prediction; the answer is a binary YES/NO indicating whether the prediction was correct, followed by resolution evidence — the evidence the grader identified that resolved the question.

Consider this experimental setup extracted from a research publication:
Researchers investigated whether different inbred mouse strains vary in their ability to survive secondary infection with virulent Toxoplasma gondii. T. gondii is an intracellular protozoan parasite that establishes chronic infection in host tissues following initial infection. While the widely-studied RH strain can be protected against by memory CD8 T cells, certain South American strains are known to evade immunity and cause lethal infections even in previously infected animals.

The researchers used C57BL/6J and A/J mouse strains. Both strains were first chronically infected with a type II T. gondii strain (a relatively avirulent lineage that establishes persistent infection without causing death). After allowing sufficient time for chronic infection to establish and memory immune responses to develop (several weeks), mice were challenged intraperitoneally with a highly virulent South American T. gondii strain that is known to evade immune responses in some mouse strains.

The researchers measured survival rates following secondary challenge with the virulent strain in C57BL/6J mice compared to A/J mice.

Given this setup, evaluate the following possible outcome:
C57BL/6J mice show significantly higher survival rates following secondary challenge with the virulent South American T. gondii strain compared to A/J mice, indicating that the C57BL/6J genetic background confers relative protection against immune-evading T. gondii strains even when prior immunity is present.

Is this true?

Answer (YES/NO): NO